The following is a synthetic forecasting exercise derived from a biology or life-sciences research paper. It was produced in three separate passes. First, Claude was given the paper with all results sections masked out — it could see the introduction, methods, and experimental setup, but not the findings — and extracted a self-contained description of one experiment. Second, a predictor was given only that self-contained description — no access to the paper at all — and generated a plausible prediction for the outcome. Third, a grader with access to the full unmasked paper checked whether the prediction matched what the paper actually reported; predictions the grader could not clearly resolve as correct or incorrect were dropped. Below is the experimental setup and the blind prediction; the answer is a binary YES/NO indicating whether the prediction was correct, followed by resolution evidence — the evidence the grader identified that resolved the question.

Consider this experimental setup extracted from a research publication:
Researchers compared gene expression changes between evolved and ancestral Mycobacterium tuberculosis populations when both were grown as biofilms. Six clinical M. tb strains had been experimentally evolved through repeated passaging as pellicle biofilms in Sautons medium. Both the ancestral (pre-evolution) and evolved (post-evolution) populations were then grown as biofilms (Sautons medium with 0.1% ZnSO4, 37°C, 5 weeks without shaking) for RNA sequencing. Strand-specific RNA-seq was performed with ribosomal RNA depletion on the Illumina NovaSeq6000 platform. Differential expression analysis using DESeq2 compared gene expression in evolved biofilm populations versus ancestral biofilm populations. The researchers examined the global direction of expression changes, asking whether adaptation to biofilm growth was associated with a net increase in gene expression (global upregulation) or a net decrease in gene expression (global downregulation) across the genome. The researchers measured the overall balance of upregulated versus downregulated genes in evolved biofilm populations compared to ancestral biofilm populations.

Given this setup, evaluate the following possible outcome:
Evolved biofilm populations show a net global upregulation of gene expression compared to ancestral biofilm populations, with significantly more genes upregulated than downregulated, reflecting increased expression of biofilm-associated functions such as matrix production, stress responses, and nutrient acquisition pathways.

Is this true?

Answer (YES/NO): NO